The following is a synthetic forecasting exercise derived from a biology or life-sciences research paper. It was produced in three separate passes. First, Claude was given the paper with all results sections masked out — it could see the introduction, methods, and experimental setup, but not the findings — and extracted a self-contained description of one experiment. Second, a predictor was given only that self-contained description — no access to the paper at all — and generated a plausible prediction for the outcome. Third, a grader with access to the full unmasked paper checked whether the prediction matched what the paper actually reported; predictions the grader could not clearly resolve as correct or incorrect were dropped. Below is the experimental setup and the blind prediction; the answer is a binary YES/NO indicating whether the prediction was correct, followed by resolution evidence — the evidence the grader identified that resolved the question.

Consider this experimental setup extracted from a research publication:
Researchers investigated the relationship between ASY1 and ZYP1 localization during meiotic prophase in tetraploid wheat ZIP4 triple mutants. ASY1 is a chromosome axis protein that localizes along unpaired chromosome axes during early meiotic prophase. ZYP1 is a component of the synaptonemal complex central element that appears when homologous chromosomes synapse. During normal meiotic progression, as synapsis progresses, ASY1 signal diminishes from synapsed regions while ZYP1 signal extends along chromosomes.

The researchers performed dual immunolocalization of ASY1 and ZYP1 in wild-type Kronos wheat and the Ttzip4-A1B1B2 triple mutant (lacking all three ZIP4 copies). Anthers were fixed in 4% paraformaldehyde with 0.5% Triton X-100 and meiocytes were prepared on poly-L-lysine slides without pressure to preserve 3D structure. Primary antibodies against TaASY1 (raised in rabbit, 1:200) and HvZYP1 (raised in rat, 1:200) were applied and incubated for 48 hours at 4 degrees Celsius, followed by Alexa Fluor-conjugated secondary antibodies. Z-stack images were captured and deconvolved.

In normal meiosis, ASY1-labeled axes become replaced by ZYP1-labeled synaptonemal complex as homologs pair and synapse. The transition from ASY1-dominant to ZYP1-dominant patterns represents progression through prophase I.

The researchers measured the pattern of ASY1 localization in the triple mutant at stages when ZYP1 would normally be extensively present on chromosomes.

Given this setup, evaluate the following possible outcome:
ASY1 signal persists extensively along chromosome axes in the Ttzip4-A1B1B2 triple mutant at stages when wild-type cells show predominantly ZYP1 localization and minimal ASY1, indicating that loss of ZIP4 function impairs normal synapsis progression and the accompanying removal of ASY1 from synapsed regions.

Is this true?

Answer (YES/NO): YES